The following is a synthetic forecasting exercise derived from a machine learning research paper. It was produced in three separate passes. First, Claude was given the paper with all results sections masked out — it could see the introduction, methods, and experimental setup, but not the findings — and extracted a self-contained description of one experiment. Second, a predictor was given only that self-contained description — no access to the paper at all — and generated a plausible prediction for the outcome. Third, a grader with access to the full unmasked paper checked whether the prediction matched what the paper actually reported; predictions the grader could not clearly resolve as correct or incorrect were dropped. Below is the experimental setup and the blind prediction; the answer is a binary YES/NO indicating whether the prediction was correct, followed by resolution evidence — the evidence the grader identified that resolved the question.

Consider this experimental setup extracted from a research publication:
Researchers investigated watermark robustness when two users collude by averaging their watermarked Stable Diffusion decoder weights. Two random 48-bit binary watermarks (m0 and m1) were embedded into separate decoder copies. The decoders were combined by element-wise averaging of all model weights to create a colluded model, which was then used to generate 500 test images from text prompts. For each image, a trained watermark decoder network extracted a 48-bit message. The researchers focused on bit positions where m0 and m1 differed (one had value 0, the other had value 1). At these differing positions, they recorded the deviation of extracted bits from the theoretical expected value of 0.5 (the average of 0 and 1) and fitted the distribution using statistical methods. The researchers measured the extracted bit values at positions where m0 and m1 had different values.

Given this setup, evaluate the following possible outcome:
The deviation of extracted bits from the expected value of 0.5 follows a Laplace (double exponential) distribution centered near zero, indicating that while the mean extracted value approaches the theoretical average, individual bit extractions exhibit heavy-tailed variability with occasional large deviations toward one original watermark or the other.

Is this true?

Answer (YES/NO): NO